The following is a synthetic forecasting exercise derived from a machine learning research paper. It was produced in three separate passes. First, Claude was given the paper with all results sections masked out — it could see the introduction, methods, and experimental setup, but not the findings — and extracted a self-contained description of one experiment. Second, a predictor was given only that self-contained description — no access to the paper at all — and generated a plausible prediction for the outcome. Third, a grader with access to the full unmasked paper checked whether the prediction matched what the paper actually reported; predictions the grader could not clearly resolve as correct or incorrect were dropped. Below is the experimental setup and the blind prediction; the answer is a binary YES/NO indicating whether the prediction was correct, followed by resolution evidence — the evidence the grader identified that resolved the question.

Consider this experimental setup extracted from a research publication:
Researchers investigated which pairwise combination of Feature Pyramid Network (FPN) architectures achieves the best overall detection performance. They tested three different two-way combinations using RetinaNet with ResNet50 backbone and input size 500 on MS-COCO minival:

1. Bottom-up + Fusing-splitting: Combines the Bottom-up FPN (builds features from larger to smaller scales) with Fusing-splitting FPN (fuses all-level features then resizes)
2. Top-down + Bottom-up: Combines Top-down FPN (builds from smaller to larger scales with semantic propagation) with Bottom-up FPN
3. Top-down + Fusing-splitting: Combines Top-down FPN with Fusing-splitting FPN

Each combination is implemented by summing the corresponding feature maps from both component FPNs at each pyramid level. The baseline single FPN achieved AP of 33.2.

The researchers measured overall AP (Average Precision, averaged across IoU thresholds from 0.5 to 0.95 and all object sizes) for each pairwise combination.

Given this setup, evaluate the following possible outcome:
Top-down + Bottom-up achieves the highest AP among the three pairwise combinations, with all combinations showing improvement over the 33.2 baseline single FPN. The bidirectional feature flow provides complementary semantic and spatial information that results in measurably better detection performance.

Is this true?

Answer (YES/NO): YES